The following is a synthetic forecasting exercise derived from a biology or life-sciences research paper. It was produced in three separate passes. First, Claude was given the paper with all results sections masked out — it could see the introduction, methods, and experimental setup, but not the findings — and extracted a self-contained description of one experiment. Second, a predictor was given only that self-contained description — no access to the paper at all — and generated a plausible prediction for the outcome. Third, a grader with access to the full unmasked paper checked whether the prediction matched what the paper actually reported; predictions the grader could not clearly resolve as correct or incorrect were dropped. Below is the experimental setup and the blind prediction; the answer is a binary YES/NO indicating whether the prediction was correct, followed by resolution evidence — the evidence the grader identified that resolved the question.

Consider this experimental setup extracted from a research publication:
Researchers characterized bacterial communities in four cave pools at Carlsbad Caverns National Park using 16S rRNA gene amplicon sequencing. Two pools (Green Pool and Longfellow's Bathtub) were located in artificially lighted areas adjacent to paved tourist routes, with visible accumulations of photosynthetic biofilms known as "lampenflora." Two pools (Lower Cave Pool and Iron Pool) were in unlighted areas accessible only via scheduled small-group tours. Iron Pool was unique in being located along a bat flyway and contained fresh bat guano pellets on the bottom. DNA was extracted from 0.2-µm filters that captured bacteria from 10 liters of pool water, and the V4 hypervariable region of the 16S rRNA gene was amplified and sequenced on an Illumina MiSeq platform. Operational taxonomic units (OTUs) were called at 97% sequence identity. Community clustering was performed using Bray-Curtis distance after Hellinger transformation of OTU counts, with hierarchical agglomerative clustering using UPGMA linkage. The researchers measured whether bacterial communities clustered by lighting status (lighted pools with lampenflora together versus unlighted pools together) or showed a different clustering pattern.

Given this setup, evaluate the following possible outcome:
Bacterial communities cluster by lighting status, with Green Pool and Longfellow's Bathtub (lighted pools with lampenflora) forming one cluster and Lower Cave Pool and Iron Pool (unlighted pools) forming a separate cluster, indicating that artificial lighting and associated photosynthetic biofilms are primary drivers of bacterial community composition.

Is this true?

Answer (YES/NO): NO